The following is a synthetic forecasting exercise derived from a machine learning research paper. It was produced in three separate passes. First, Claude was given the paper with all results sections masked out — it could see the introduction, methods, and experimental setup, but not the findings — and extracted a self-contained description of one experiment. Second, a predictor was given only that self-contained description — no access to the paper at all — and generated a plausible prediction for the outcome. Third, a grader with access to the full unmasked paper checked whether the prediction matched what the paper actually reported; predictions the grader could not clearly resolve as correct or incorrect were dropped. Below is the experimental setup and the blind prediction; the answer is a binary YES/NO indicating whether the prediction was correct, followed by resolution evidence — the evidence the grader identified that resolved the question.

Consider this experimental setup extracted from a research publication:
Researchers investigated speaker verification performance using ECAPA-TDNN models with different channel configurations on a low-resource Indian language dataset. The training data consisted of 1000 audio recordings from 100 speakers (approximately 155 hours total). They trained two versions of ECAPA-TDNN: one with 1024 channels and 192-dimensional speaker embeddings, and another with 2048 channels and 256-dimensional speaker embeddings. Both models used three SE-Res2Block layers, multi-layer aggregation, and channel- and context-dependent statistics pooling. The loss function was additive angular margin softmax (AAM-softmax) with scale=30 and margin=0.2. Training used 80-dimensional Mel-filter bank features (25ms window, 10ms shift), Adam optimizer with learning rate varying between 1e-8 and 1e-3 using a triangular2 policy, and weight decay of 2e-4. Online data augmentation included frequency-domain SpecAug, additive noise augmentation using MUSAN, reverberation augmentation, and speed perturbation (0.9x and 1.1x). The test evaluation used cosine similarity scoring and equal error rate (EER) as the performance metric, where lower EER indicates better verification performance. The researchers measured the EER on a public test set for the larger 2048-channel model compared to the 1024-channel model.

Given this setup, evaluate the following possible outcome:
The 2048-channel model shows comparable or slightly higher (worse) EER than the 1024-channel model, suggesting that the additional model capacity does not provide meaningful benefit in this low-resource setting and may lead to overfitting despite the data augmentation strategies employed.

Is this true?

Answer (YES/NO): NO